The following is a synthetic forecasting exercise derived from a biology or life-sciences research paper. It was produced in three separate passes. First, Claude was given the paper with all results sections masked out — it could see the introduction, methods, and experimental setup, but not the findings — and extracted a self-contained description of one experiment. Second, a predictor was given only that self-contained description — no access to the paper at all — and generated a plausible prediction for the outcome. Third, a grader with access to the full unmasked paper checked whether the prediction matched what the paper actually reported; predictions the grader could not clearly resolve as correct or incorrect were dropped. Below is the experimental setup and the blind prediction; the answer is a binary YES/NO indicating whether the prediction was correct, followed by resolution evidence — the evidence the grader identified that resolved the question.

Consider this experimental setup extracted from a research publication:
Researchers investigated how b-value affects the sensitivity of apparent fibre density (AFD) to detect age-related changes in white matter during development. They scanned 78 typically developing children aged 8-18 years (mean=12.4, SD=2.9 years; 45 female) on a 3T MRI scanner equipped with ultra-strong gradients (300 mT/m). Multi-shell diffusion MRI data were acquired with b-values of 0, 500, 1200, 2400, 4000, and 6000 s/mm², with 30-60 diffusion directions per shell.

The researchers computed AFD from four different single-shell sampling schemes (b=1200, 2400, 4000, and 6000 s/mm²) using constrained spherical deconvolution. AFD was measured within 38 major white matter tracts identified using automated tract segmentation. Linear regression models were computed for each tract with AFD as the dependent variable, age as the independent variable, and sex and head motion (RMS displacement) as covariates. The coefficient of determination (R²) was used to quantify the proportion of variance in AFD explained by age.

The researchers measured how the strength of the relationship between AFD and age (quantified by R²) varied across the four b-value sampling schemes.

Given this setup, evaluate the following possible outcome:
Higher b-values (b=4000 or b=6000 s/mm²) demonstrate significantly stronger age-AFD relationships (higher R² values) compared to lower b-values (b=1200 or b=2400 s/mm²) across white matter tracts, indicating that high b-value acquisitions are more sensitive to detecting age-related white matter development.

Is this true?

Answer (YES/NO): YES